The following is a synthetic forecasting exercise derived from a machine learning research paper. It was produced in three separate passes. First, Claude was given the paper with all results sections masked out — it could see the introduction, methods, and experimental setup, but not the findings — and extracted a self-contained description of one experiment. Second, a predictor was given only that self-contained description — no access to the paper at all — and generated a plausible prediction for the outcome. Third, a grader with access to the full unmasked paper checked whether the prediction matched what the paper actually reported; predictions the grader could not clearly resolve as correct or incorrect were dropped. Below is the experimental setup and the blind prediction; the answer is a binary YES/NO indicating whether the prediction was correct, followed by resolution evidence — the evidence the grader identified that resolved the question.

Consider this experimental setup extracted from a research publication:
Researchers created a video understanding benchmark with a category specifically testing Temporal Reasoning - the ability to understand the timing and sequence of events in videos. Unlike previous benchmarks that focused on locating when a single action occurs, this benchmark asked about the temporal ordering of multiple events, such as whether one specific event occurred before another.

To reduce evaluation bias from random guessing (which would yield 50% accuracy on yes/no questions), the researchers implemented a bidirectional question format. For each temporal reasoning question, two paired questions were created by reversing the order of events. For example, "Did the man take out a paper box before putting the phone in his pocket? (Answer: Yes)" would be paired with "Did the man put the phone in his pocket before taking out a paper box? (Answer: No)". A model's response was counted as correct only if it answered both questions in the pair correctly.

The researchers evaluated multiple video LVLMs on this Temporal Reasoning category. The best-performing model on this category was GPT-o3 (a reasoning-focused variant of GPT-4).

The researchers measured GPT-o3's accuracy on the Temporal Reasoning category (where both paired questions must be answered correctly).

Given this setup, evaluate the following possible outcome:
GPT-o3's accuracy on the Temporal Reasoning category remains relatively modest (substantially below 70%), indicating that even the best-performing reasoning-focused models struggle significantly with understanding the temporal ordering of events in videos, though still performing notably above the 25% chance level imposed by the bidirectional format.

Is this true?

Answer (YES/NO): YES